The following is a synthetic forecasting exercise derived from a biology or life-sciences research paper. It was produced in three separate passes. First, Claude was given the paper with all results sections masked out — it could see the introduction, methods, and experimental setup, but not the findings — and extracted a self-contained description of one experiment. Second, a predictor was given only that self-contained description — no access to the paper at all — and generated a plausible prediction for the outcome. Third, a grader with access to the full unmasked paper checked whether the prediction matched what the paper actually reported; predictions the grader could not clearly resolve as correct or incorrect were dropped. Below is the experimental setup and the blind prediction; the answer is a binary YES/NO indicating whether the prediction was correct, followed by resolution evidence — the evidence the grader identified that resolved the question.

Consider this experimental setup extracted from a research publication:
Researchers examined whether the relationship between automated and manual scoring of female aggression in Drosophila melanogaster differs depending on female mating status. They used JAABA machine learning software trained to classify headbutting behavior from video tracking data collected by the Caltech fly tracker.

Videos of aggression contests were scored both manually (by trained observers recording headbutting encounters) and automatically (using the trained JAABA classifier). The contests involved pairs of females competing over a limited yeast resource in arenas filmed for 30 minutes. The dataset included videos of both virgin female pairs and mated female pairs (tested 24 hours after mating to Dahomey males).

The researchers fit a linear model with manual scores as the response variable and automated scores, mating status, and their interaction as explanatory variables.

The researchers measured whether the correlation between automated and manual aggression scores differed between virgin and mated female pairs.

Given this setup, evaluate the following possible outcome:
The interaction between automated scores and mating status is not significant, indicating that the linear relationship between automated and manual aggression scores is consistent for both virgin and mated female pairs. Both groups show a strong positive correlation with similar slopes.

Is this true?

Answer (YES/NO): NO